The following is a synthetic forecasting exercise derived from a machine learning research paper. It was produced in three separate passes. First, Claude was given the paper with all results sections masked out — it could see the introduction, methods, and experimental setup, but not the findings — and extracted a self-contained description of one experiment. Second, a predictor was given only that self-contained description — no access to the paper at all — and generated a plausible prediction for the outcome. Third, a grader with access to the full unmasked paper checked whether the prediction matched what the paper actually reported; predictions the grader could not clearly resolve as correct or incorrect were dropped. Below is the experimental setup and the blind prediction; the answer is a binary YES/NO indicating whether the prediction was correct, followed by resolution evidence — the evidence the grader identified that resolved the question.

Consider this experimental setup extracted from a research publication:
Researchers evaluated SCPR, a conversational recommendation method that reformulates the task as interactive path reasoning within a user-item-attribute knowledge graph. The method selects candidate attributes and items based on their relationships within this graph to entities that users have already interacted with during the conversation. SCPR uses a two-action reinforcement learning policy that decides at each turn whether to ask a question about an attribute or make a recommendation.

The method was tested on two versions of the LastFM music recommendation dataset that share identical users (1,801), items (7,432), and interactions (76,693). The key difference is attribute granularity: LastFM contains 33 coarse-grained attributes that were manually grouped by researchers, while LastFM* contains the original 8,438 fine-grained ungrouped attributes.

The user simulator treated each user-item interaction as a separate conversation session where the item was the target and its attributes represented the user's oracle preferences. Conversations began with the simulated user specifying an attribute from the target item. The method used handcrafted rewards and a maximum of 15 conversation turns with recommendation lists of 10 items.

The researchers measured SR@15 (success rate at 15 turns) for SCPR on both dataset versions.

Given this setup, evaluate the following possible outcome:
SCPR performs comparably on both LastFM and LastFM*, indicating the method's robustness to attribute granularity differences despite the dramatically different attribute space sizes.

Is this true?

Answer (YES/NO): NO